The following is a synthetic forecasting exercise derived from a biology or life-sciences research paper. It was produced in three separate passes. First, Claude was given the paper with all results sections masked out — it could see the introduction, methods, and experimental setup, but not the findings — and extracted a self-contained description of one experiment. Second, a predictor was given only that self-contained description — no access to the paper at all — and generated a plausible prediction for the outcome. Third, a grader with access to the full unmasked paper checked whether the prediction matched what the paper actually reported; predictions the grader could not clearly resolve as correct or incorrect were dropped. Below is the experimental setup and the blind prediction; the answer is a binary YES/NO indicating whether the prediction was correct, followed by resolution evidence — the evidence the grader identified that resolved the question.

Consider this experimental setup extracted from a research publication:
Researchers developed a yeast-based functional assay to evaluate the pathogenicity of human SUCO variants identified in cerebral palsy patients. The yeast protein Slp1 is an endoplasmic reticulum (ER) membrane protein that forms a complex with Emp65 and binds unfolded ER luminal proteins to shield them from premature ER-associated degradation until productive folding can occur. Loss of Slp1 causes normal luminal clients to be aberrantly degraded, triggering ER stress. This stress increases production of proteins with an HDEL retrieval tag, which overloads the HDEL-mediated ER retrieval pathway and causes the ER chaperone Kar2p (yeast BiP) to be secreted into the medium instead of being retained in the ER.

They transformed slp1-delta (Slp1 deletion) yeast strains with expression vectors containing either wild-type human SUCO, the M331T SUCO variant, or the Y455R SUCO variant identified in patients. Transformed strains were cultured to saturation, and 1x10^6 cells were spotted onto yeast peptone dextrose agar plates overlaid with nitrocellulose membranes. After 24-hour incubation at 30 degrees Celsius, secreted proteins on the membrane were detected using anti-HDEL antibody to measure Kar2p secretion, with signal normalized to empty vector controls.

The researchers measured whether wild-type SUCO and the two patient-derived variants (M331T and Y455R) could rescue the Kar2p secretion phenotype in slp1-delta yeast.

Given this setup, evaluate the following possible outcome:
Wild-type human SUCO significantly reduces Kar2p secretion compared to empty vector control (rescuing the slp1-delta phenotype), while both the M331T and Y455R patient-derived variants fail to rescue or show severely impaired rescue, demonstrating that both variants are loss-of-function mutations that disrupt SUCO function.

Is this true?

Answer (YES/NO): NO